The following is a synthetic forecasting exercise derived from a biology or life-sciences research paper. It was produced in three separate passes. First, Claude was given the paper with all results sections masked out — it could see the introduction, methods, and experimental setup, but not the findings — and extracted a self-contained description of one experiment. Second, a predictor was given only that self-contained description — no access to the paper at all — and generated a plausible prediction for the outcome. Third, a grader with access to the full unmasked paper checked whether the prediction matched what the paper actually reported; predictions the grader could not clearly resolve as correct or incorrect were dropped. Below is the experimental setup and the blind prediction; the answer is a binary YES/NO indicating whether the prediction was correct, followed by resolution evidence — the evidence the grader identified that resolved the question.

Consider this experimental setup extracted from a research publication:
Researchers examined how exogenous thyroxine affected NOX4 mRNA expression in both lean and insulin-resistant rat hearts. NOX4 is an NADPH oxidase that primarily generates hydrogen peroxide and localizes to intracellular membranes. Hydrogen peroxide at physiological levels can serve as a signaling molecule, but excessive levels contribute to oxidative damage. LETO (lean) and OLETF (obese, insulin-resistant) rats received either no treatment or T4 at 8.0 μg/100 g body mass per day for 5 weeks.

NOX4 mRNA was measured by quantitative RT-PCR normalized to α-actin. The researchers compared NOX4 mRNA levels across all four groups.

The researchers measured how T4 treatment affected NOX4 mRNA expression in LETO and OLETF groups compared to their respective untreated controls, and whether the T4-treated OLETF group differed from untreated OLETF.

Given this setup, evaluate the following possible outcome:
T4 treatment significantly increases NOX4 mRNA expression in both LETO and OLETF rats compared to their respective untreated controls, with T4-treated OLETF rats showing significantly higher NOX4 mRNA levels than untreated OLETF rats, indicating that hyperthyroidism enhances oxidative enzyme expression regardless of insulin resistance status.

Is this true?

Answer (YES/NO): NO